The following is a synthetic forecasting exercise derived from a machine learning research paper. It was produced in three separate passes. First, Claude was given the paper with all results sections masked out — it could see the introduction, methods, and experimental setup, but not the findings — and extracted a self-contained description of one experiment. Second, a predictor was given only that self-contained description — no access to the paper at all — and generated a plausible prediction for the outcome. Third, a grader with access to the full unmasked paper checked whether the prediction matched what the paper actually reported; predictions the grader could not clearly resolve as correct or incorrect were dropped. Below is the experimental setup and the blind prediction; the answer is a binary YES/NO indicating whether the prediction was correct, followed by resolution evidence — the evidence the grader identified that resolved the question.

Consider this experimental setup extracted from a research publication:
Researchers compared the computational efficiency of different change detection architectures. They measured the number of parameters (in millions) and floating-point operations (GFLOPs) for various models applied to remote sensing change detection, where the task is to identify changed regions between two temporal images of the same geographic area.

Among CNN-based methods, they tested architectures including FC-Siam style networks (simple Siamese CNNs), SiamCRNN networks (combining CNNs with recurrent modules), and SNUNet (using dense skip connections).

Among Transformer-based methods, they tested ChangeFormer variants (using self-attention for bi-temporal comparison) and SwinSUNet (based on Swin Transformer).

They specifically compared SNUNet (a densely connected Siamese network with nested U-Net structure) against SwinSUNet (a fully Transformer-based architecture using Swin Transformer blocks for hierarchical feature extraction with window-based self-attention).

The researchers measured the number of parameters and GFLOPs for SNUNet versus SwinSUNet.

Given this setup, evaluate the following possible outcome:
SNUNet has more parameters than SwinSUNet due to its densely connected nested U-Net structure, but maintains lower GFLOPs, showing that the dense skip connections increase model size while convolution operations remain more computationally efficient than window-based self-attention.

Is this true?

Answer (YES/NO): NO